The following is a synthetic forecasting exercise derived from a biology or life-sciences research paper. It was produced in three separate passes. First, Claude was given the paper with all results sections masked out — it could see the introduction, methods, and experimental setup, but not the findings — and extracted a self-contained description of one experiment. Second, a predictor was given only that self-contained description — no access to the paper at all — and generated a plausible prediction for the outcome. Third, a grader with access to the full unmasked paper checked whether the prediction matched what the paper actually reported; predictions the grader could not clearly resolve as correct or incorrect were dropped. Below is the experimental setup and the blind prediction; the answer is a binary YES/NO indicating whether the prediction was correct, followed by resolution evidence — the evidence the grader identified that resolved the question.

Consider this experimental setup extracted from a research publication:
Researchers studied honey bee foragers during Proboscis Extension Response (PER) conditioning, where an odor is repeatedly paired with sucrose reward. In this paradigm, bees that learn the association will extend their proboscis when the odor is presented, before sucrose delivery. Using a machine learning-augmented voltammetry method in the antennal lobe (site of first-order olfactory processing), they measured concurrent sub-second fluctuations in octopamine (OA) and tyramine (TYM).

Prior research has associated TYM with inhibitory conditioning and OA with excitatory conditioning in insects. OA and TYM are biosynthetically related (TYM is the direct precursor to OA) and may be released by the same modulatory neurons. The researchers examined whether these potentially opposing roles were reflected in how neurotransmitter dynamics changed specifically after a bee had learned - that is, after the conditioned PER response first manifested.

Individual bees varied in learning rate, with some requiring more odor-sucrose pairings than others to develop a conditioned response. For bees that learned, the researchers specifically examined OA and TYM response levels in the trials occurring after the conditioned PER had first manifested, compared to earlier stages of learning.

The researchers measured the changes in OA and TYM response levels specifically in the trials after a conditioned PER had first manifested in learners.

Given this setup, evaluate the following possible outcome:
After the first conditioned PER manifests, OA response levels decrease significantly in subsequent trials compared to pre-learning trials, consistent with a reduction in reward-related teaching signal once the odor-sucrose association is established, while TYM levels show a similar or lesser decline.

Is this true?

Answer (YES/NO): NO